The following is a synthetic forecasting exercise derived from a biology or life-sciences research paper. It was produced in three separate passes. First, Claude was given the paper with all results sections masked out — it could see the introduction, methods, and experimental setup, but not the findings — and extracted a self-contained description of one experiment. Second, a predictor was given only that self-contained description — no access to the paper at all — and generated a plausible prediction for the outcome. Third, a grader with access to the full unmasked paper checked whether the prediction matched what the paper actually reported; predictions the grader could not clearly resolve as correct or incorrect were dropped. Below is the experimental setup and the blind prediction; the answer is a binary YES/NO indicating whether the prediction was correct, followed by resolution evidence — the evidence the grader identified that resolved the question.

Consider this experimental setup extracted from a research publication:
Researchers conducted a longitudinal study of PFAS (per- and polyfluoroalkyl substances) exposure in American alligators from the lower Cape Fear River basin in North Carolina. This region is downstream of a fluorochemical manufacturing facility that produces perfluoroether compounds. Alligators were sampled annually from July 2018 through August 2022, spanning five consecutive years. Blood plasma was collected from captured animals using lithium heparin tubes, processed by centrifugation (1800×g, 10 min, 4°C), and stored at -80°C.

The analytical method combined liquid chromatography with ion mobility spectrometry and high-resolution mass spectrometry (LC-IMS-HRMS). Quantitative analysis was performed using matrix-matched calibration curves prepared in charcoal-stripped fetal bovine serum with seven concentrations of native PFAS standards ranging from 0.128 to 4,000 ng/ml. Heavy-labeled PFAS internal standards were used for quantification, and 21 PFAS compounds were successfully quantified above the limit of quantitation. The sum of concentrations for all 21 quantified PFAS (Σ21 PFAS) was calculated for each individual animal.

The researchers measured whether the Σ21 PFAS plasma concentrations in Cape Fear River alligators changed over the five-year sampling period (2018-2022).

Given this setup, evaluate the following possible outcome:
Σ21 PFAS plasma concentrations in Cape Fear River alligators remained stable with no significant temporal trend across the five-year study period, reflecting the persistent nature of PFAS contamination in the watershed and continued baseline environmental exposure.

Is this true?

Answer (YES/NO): YES